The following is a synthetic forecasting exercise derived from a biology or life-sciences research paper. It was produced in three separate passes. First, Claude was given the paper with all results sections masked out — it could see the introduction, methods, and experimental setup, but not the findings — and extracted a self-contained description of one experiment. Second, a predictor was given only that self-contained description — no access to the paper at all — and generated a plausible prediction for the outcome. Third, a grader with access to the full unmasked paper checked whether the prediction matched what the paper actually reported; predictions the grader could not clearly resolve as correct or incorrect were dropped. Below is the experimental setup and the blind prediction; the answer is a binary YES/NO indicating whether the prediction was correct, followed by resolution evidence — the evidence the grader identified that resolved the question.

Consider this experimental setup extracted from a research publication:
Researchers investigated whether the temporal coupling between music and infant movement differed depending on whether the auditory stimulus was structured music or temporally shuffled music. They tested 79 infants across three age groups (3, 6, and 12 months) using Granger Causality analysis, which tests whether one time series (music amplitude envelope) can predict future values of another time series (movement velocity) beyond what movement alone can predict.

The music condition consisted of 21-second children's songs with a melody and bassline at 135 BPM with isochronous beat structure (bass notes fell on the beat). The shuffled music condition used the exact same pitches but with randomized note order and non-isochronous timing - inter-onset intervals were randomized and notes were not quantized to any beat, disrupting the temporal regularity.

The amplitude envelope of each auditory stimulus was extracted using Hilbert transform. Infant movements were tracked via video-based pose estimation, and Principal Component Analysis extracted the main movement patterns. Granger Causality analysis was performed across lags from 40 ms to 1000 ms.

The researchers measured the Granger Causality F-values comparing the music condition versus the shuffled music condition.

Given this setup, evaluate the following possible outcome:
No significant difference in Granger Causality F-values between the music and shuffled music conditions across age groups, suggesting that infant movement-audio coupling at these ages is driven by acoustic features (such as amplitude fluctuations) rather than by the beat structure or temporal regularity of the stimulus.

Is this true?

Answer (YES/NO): NO